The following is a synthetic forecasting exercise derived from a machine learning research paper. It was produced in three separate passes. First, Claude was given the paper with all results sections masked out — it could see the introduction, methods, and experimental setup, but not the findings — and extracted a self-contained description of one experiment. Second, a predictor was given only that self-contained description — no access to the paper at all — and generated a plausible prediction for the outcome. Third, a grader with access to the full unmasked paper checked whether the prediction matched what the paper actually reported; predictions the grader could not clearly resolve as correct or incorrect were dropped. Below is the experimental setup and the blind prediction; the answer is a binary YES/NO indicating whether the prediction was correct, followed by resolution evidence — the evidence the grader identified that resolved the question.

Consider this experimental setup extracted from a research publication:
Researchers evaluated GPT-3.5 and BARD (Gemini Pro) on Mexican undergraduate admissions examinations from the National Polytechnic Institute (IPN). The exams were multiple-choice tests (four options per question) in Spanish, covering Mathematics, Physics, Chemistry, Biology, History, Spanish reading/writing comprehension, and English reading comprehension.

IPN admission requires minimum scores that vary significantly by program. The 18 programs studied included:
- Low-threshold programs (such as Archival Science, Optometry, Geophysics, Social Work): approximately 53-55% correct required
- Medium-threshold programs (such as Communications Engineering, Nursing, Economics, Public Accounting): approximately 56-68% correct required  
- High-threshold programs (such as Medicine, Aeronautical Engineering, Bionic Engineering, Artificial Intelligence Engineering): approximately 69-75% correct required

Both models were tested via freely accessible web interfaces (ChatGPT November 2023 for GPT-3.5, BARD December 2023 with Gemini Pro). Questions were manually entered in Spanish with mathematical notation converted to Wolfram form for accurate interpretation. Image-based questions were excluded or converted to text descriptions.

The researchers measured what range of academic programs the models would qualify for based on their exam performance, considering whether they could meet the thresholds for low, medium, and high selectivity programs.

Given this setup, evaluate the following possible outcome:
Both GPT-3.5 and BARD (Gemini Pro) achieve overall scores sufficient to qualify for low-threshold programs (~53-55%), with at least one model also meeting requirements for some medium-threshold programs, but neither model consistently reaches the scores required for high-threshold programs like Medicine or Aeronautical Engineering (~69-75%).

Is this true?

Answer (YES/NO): YES